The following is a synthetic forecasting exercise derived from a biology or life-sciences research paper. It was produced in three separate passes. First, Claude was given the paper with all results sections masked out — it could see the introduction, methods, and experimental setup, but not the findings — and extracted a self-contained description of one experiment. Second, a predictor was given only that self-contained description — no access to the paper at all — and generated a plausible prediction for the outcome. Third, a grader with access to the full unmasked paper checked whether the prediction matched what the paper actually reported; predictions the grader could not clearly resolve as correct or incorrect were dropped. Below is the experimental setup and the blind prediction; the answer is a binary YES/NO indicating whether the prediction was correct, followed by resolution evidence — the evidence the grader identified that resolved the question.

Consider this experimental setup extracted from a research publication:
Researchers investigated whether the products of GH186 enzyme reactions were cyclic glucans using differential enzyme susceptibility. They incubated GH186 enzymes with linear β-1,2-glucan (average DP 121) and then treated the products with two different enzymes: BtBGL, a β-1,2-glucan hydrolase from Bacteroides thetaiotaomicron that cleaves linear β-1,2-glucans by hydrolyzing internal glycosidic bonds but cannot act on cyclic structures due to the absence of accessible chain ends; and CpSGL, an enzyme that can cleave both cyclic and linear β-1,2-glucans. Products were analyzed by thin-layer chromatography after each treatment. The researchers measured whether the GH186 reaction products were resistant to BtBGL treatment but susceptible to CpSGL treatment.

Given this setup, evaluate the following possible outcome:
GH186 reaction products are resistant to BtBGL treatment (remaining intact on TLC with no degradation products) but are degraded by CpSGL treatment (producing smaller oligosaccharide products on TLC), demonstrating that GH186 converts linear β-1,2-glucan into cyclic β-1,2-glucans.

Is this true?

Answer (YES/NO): YES